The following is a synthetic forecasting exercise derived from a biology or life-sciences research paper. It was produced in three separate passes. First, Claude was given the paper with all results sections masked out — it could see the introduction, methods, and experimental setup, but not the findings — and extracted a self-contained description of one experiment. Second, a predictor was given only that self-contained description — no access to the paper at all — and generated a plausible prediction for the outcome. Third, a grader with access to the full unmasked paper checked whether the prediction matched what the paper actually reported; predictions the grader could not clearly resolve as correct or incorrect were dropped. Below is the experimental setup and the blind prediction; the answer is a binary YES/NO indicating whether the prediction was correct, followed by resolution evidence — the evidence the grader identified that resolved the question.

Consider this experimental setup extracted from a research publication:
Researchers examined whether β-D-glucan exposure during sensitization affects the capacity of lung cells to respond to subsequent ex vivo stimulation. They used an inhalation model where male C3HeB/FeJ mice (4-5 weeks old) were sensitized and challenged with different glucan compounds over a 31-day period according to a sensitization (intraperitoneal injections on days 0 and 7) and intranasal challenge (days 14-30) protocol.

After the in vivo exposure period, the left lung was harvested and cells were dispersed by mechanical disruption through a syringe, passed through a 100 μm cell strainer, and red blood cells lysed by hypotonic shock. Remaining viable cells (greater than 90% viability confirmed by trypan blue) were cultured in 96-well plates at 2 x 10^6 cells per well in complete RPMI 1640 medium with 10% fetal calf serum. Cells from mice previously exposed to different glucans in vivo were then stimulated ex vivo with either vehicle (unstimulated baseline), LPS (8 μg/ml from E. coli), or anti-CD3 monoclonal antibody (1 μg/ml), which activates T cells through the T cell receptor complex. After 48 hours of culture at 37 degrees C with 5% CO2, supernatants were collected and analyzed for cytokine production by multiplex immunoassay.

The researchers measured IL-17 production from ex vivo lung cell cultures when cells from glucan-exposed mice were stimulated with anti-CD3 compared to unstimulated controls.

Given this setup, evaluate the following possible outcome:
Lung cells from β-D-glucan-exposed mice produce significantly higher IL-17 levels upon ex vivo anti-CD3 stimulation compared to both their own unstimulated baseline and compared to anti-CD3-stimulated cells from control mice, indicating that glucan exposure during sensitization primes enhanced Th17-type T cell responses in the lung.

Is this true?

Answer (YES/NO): NO